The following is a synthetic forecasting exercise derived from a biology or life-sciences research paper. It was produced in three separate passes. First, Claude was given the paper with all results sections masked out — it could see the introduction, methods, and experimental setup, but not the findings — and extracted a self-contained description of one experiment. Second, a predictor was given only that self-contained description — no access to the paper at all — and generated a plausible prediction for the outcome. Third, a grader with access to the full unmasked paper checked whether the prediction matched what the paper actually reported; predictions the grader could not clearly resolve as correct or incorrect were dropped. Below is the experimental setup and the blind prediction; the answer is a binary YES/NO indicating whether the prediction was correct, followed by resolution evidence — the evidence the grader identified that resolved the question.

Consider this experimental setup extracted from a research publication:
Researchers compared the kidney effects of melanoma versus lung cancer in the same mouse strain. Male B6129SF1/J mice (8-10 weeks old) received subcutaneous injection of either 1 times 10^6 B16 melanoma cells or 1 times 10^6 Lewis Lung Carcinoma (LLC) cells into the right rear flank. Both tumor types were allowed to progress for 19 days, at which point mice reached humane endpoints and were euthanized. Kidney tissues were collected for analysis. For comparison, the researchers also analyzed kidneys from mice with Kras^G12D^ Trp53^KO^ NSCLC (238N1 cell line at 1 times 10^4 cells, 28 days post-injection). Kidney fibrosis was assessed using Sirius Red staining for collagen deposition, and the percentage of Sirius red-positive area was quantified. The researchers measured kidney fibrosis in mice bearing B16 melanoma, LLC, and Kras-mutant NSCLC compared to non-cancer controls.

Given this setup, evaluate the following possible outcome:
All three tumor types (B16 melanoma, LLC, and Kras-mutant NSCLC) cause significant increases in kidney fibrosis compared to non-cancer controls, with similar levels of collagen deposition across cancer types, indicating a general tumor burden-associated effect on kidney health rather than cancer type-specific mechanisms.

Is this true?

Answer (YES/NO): NO